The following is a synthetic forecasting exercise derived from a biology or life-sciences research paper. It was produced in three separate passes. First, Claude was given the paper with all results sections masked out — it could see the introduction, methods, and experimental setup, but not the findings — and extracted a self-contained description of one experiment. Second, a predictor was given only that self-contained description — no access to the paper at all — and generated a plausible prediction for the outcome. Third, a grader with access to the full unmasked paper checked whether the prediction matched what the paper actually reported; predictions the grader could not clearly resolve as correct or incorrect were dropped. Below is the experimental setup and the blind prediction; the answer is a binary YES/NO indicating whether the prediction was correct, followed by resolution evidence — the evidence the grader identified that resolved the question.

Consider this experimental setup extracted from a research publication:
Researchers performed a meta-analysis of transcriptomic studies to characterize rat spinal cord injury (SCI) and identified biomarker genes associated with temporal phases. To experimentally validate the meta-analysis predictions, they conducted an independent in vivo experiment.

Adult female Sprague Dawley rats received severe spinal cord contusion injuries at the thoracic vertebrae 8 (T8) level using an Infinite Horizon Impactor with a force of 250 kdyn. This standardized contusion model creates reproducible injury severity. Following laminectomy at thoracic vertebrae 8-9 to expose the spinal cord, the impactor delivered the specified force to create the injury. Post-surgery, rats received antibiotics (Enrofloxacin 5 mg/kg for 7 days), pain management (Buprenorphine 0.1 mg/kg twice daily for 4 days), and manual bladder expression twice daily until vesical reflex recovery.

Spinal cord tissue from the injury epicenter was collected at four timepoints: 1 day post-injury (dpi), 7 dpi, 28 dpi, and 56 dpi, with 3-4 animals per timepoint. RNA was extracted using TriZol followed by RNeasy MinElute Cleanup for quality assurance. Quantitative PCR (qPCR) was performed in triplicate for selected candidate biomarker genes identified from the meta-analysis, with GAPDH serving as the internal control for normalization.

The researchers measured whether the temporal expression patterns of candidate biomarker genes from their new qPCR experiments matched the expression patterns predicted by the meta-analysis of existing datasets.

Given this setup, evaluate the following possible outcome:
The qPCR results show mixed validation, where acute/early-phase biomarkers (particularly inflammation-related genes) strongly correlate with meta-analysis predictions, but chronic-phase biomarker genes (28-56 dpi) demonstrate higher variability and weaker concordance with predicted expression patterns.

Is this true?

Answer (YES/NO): NO